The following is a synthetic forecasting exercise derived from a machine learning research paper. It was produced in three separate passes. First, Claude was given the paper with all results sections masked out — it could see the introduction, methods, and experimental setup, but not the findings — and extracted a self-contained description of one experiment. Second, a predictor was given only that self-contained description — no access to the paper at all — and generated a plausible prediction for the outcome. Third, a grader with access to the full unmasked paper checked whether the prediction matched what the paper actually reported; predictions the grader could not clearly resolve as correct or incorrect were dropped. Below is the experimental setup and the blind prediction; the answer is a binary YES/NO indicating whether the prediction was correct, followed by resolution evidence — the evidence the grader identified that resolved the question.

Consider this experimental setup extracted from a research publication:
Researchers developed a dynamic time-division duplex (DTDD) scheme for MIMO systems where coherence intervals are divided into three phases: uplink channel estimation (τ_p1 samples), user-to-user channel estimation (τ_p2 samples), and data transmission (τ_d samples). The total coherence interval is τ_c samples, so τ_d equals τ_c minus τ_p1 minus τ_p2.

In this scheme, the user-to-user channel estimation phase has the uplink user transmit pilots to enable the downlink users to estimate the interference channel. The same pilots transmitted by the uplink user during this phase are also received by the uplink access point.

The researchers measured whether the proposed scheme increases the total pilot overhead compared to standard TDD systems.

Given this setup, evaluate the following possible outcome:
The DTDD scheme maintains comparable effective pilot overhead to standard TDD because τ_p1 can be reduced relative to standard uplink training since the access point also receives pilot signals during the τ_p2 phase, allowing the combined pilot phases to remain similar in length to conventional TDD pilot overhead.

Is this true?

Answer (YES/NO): NO